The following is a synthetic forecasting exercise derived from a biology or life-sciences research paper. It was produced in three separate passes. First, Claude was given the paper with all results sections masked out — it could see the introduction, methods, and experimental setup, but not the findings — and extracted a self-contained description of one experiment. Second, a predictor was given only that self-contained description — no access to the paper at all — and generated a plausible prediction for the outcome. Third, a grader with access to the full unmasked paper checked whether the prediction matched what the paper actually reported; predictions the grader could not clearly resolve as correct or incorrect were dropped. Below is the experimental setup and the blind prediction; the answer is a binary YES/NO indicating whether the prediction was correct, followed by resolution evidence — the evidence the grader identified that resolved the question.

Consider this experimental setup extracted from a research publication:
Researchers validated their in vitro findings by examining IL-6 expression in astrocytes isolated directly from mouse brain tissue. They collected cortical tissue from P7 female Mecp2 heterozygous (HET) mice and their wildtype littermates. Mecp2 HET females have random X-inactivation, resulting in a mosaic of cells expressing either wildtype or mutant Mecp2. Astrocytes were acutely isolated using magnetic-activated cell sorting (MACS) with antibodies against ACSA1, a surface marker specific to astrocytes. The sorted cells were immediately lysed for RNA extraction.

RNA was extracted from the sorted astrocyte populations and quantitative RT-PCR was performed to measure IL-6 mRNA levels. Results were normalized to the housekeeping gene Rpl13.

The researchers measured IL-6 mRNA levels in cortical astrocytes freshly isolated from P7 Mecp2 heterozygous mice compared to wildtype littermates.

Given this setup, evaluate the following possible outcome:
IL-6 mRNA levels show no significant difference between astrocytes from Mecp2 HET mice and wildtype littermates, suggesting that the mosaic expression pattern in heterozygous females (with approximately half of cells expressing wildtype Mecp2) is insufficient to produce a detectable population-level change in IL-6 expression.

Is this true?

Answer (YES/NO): NO